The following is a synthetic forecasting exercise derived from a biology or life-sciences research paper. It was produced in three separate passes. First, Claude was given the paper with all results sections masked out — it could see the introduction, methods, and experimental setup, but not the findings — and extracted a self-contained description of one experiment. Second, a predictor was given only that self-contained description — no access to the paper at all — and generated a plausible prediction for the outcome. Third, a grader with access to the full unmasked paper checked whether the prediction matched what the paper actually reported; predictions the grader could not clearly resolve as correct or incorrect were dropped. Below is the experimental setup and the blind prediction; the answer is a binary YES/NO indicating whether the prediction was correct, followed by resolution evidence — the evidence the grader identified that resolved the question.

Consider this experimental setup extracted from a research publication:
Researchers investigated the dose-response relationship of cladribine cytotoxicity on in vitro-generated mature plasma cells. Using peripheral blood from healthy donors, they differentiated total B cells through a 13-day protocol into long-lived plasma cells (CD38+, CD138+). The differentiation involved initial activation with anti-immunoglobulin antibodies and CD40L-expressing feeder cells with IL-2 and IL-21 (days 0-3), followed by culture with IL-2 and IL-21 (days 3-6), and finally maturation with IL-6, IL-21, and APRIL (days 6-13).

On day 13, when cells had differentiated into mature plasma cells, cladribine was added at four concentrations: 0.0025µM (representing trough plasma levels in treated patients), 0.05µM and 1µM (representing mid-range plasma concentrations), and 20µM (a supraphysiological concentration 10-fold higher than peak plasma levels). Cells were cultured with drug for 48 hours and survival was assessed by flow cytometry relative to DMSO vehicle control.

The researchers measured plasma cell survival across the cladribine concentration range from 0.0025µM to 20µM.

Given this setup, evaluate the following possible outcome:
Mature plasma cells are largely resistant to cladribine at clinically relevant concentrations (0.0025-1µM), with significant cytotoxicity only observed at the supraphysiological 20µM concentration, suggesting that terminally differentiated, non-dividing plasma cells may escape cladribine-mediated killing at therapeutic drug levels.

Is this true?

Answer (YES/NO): NO